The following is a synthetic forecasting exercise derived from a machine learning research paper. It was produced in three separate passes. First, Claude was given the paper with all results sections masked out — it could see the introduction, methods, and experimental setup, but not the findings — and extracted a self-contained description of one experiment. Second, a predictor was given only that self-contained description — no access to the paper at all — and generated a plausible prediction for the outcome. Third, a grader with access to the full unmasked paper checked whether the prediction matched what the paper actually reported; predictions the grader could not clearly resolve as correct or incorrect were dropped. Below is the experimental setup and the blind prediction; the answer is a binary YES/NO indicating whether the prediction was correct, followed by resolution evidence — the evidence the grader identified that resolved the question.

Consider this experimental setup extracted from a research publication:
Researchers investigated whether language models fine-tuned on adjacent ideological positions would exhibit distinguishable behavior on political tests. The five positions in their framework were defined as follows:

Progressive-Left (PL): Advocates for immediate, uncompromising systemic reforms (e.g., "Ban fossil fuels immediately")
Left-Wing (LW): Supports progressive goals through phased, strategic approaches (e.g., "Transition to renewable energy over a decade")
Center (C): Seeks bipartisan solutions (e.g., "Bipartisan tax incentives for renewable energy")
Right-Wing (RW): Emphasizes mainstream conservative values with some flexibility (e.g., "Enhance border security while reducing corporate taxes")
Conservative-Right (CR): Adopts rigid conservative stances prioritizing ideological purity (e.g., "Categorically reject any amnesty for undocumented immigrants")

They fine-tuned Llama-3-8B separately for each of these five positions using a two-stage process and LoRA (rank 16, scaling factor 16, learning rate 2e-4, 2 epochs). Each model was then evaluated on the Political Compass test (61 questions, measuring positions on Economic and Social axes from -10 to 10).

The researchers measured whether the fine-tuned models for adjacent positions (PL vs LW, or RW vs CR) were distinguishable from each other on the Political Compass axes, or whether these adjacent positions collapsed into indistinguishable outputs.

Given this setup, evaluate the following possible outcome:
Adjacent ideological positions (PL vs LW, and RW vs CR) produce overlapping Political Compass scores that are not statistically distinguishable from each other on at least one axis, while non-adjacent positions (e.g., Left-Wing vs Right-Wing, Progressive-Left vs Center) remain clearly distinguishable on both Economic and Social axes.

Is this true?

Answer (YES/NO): YES